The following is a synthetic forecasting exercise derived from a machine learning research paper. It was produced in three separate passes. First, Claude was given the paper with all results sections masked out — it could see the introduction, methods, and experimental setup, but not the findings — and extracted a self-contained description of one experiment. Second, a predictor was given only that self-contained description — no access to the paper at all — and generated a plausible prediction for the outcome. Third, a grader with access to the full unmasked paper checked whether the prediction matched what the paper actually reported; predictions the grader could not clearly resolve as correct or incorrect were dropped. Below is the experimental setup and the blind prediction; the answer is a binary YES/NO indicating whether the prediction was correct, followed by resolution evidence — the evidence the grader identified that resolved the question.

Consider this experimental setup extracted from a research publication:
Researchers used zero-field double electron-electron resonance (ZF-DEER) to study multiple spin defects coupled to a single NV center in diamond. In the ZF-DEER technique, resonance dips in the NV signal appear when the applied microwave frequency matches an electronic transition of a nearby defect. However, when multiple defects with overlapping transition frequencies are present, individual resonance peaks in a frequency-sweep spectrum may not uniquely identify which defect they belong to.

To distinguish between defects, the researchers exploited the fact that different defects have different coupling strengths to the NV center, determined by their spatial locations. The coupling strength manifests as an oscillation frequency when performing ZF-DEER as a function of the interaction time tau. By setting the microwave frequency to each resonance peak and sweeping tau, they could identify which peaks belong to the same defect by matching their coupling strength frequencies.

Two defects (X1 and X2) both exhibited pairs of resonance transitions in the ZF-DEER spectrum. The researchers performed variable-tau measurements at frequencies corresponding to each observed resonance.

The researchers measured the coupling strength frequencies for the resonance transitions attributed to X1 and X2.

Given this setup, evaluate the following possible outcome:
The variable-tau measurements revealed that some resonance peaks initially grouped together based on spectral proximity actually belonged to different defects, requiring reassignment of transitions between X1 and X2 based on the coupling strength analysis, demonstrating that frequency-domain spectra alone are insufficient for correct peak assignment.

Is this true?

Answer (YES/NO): NO